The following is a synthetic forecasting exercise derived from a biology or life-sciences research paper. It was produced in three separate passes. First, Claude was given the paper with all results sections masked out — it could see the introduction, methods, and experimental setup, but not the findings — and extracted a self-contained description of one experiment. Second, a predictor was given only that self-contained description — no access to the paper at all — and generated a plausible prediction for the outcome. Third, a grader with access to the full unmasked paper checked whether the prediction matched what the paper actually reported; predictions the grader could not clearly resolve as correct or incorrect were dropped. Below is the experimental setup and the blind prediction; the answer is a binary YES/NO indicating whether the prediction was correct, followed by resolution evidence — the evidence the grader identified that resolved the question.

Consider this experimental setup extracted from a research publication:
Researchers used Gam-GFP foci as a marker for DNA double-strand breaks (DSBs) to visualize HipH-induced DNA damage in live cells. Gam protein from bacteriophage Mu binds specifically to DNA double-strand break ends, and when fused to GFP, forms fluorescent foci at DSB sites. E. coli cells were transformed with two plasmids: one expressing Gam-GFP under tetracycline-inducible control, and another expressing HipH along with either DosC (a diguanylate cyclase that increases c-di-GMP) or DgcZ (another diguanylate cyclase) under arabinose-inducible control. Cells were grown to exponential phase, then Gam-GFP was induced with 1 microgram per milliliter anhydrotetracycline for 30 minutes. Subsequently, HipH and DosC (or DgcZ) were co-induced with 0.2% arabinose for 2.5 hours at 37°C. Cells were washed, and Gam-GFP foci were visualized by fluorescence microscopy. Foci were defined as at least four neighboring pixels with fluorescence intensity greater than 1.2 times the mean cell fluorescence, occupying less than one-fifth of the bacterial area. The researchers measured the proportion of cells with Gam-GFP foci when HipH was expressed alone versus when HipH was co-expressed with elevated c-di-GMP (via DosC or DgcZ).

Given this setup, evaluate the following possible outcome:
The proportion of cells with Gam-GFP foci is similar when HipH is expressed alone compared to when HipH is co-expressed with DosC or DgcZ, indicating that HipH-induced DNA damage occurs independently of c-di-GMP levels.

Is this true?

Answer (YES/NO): NO